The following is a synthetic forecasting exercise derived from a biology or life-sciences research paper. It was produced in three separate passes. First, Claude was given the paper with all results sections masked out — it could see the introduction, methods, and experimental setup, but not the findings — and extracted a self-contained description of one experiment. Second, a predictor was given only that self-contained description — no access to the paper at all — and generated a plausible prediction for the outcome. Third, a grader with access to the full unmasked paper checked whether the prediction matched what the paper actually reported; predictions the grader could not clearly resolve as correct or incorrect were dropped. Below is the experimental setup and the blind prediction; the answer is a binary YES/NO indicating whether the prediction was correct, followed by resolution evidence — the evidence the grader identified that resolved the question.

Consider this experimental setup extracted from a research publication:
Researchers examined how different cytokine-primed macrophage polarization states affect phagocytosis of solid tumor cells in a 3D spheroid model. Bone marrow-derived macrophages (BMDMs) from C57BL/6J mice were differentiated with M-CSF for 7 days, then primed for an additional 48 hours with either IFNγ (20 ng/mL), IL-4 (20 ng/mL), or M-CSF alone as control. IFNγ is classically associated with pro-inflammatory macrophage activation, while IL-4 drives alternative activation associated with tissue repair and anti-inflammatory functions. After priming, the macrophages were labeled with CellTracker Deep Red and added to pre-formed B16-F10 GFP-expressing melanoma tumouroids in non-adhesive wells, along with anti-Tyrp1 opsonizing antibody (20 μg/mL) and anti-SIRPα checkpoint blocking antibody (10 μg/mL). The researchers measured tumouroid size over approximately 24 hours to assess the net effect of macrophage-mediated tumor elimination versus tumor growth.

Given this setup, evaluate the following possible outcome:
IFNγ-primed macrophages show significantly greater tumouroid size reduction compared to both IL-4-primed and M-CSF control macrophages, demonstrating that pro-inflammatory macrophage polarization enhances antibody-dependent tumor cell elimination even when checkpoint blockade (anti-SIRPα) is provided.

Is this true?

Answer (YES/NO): YES